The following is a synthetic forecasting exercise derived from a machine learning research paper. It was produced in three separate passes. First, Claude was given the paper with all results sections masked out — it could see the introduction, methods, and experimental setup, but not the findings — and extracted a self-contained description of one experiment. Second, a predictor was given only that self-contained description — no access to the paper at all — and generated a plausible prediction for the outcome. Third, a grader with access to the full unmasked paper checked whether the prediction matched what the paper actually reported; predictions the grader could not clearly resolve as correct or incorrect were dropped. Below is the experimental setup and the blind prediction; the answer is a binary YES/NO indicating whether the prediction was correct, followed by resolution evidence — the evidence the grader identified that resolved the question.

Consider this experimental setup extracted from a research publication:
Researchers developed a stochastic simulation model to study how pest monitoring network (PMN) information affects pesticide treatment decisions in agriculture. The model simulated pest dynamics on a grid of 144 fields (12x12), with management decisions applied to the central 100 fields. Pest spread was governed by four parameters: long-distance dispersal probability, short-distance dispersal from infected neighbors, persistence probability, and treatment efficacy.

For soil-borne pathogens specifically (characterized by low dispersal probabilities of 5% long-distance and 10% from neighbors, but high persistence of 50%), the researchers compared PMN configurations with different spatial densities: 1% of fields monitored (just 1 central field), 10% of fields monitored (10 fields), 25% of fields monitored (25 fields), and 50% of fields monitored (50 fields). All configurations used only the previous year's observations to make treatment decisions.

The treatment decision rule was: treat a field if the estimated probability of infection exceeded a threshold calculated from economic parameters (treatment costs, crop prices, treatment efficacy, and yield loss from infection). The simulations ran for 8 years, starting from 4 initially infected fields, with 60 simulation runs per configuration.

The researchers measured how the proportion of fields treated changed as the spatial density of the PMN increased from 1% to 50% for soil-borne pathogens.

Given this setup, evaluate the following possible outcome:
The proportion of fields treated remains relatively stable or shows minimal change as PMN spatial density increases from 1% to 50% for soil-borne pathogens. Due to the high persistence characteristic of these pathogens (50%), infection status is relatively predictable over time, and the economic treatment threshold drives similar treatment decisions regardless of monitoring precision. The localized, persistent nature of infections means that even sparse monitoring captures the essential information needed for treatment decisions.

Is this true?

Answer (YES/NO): NO